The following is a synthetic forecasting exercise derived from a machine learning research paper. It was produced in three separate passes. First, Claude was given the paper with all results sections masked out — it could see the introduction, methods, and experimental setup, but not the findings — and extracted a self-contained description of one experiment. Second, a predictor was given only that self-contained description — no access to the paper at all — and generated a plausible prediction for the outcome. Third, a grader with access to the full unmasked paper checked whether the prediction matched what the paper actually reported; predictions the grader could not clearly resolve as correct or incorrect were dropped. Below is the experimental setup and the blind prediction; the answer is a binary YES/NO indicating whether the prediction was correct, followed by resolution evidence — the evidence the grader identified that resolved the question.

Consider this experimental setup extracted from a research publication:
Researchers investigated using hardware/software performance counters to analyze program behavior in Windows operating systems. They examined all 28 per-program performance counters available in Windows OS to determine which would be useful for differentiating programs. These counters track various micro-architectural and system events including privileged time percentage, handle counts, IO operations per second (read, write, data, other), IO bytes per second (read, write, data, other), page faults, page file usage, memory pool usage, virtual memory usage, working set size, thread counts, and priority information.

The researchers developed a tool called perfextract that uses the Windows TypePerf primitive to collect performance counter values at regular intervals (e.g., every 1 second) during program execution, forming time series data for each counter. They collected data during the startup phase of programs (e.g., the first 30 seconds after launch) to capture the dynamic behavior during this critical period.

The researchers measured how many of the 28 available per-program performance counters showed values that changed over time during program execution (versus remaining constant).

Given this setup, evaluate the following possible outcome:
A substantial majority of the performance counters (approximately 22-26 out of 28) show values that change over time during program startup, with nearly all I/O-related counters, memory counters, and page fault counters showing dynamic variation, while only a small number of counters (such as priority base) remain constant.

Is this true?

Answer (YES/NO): NO